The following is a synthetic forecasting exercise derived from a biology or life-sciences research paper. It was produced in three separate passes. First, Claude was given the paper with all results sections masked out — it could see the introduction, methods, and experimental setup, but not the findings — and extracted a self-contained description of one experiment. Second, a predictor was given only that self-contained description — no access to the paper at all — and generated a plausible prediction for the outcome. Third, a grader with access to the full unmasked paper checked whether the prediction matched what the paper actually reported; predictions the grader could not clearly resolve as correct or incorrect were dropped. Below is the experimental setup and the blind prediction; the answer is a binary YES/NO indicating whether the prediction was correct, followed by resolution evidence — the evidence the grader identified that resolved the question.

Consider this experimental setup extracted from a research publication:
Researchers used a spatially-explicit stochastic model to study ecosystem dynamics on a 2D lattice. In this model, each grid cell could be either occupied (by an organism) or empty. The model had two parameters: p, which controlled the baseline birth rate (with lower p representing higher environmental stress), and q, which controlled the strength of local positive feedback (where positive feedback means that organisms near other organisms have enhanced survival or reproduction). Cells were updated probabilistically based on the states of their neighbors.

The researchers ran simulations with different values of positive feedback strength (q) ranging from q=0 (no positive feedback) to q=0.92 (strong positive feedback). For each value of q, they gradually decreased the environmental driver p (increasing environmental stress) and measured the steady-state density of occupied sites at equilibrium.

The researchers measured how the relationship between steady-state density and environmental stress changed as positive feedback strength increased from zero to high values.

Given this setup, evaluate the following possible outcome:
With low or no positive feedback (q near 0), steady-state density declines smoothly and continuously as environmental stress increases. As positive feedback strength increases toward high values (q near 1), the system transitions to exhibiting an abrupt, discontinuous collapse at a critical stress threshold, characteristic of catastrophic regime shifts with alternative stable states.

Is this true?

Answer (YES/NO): YES